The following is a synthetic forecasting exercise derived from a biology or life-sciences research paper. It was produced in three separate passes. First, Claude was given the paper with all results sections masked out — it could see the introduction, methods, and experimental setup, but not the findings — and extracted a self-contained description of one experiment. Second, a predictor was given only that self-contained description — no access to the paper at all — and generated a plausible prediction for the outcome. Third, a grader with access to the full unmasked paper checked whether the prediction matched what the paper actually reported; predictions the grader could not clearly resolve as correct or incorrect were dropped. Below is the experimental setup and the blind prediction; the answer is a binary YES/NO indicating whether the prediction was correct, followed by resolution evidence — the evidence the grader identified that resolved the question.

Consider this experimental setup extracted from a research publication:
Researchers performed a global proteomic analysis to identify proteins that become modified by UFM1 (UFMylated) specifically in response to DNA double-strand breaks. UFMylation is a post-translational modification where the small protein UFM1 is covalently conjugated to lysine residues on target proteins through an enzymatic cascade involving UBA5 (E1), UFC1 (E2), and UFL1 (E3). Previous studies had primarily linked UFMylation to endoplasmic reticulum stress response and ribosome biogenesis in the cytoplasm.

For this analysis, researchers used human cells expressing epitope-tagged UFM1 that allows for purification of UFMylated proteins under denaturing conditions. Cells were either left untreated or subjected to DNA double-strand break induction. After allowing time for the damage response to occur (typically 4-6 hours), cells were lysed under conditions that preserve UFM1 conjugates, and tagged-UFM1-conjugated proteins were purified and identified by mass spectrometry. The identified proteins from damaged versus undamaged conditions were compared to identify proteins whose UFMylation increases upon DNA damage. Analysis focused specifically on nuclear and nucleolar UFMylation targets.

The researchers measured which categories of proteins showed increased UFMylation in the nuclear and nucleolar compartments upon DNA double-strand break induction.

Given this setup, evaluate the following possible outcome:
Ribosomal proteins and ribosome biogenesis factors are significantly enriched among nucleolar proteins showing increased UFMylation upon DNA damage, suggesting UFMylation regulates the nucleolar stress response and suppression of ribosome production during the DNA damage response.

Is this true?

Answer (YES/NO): NO